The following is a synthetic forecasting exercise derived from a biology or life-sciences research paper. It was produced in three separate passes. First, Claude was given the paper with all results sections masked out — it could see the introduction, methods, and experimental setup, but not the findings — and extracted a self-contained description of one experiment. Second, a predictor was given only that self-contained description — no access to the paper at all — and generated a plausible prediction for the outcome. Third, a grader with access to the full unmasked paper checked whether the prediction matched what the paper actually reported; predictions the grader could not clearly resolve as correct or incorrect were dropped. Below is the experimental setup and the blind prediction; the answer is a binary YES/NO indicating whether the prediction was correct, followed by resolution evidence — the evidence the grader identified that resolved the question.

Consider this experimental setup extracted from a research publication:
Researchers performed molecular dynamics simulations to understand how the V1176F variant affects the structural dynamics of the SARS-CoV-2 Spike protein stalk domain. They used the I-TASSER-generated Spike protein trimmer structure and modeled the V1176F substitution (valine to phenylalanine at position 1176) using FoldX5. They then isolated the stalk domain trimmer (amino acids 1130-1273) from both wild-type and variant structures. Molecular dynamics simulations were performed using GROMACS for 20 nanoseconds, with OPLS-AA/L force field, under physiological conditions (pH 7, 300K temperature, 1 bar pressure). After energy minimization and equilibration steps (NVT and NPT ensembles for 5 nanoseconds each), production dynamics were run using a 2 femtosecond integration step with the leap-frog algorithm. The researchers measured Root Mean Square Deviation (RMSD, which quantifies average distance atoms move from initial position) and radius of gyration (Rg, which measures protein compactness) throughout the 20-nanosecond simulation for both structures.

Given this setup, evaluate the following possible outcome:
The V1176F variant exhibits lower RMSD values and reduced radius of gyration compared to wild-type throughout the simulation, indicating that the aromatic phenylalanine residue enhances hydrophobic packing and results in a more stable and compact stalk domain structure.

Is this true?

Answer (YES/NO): NO